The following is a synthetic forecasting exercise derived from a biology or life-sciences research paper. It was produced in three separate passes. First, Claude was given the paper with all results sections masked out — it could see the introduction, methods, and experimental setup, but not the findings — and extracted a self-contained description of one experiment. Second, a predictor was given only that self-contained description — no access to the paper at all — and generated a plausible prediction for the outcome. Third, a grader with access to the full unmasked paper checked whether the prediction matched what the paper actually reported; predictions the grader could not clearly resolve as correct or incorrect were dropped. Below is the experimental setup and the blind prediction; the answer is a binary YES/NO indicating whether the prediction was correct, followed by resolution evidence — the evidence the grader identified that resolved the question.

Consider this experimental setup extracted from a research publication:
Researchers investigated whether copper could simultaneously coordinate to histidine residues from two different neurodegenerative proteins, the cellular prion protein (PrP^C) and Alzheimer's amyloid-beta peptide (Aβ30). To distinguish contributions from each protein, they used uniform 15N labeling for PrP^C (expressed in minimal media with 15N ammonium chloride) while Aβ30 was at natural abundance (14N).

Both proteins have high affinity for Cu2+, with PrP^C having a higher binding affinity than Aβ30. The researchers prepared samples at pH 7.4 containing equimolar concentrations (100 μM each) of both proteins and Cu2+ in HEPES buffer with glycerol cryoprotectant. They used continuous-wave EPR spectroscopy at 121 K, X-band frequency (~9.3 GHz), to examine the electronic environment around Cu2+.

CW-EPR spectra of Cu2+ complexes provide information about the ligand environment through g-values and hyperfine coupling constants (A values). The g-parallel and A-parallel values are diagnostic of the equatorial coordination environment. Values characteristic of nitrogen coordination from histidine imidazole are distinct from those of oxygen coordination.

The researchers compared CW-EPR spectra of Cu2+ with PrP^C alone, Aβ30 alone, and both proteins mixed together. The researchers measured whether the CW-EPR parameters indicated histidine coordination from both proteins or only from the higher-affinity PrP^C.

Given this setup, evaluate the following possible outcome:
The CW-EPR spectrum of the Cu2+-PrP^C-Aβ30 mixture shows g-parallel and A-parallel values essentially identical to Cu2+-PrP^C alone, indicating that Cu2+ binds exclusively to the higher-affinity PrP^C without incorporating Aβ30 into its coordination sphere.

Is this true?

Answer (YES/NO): NO